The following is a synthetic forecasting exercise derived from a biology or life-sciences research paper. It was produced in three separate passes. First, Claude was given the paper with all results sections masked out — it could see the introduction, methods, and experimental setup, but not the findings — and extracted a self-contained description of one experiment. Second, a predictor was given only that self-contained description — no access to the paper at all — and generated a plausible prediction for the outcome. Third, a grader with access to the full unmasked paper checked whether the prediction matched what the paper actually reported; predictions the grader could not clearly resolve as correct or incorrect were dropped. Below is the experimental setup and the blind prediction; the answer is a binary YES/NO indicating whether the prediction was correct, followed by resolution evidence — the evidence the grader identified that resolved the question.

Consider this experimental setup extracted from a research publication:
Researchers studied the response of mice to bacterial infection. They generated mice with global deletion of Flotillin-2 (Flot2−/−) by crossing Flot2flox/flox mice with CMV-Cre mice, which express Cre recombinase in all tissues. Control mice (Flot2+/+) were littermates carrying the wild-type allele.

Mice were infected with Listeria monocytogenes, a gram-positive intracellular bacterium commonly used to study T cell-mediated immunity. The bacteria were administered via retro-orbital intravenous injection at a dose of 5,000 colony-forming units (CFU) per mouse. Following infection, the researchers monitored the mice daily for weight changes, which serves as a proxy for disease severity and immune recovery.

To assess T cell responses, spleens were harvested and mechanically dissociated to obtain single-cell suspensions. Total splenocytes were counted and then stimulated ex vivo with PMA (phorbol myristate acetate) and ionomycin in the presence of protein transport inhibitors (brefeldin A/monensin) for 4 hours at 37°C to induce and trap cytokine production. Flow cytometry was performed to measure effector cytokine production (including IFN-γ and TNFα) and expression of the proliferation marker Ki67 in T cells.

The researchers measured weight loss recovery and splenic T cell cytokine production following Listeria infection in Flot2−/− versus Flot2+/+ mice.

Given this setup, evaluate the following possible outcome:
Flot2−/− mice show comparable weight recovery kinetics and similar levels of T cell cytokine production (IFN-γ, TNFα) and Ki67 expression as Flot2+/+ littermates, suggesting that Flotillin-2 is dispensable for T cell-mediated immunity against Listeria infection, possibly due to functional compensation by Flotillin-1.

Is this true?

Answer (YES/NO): NO